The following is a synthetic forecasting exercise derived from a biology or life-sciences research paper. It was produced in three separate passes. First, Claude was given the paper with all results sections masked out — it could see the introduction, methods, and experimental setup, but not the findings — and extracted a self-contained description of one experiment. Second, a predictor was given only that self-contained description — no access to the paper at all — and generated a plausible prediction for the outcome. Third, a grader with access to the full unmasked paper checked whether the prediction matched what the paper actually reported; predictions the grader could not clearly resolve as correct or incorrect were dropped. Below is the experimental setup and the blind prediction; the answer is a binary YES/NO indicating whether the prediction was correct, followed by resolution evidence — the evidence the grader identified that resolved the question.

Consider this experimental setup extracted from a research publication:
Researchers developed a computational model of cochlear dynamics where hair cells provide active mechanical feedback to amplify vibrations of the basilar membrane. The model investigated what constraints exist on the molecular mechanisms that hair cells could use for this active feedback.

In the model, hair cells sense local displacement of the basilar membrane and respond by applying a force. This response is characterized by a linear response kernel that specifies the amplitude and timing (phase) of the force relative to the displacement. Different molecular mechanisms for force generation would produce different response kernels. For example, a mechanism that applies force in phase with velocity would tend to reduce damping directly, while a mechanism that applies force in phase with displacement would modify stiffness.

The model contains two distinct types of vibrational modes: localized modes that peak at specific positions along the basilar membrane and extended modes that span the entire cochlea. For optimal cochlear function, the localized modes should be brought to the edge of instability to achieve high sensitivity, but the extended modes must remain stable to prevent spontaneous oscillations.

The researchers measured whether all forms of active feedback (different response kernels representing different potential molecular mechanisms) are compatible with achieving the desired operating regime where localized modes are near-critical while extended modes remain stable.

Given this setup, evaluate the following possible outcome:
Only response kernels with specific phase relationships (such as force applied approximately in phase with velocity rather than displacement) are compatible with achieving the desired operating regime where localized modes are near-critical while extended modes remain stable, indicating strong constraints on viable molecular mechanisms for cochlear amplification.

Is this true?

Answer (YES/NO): NO